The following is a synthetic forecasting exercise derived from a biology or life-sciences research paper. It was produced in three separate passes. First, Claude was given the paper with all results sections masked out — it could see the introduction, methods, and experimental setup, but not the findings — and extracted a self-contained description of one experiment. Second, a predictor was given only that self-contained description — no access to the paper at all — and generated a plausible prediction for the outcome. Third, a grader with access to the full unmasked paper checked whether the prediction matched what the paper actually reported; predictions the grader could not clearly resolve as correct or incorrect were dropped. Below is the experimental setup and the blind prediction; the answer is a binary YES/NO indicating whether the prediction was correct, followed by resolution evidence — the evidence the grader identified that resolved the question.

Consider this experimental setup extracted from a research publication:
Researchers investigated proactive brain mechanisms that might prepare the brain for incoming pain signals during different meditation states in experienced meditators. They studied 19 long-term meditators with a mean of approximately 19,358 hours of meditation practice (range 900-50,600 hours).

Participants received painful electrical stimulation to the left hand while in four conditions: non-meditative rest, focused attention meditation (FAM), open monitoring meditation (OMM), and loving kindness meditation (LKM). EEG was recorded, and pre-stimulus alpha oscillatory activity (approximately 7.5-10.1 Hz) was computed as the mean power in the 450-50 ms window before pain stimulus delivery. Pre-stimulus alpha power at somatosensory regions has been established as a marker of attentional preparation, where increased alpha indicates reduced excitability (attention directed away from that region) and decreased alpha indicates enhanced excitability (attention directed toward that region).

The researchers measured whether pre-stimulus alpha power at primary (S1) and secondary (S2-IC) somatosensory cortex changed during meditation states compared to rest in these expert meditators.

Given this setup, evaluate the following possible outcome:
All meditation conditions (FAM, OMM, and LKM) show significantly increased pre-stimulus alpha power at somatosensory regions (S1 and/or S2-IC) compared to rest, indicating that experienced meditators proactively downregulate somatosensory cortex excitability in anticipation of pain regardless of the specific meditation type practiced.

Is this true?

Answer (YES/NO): NO